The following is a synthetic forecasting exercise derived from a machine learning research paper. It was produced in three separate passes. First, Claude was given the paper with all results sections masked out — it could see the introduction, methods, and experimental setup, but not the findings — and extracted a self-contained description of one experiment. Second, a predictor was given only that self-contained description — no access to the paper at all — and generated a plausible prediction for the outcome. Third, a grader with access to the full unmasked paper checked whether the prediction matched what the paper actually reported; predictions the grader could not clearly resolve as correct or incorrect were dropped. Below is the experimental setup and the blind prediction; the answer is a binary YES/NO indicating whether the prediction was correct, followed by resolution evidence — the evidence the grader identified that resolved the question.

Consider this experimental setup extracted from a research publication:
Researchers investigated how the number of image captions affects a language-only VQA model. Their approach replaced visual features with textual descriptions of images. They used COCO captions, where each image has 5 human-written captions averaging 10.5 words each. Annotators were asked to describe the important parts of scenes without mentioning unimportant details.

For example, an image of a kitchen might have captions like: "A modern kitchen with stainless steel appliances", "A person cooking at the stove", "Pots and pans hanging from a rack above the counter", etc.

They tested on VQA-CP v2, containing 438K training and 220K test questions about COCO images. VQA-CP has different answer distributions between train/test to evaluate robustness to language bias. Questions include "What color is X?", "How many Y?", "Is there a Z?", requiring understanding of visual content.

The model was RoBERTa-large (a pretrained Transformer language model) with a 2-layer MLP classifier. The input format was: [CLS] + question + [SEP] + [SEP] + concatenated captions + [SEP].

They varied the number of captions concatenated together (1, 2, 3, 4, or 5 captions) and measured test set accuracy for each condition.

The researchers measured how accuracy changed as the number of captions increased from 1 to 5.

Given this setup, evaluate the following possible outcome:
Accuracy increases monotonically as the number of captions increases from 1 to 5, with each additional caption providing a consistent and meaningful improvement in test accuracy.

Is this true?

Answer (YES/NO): NO